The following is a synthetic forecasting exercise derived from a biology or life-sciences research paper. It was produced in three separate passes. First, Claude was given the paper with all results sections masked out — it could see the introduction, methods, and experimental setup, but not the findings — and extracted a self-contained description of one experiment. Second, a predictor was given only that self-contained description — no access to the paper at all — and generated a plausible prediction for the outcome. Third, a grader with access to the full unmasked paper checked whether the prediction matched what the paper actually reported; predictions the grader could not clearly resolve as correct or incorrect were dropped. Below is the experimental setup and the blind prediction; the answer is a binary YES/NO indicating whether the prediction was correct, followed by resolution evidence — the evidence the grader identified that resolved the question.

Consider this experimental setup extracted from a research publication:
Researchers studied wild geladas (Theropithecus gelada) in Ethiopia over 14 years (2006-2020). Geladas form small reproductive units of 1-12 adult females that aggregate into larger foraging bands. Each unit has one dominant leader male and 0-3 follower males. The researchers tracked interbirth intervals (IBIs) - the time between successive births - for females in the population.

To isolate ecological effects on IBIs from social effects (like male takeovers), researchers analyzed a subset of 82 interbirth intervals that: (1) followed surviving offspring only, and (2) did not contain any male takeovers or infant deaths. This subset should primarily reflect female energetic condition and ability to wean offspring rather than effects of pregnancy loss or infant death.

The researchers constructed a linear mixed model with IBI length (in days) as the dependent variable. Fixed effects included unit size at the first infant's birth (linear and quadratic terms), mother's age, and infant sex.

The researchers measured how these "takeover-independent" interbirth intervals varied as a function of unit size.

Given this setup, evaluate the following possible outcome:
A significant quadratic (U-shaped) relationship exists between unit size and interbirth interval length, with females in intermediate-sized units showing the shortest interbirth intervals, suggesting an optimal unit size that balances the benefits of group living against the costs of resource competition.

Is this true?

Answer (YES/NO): NO